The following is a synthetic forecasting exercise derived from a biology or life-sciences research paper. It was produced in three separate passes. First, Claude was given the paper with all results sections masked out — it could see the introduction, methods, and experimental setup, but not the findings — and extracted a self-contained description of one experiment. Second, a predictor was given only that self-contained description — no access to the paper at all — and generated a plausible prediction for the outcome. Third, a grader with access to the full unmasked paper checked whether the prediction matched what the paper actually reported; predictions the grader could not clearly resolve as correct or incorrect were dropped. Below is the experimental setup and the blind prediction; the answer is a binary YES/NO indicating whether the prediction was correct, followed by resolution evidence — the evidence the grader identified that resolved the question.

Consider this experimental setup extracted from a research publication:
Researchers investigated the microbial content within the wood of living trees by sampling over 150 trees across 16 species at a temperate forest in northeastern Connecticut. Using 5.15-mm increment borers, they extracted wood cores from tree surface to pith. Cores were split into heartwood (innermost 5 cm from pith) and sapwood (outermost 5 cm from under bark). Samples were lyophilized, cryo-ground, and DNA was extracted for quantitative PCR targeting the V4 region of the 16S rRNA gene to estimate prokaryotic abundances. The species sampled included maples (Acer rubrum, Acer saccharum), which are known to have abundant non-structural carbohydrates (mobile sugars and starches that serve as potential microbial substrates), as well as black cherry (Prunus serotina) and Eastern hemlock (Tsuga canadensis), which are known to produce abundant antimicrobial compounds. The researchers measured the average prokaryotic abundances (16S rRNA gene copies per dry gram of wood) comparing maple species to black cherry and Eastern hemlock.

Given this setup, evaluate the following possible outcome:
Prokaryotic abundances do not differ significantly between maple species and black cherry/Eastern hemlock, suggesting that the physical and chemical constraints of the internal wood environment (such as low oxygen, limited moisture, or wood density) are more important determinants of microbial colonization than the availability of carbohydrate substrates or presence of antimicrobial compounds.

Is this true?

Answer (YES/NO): NO